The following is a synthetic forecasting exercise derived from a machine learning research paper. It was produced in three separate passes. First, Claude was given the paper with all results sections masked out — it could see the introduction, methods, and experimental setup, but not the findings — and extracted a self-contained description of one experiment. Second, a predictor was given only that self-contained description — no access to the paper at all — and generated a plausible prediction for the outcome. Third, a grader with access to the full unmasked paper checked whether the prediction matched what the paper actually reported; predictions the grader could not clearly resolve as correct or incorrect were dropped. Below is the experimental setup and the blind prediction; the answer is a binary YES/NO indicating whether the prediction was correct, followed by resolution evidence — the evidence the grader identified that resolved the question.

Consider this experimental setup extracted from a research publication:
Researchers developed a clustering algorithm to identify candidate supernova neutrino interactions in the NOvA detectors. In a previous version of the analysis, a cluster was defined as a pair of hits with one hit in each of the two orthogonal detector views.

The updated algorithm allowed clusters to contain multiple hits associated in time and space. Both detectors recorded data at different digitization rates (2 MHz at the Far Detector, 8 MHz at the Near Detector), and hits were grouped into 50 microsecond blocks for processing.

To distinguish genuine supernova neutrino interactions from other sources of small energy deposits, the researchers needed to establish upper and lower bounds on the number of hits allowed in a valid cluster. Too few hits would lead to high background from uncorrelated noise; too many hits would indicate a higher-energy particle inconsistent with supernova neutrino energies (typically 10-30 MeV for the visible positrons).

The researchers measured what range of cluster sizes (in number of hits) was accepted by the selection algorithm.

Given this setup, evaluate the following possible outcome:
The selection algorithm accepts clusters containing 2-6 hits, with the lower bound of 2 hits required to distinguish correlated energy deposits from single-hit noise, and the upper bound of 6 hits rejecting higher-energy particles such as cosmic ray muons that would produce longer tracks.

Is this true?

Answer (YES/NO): NO